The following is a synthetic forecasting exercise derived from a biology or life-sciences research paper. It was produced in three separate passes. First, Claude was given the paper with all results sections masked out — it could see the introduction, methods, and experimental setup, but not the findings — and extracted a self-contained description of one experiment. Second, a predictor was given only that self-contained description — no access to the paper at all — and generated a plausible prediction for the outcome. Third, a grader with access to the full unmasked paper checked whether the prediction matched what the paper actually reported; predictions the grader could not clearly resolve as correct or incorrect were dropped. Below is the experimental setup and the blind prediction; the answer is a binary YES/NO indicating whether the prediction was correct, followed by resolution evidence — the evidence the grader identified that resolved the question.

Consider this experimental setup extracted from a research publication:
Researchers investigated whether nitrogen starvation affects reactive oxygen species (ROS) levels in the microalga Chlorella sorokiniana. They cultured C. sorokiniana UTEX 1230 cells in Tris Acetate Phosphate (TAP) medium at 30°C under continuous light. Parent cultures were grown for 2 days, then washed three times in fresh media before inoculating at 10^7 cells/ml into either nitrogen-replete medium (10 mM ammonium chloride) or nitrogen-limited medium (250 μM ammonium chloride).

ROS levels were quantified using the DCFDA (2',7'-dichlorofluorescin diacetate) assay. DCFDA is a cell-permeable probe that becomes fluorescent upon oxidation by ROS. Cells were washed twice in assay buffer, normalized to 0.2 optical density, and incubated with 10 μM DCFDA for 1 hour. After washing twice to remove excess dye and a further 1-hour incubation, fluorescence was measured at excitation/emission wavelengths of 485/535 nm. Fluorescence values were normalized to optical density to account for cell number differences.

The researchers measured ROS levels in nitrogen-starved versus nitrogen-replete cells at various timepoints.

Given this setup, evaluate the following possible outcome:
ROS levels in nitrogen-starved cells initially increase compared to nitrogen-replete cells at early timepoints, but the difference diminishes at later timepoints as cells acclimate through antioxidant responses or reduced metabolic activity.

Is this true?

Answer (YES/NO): NO